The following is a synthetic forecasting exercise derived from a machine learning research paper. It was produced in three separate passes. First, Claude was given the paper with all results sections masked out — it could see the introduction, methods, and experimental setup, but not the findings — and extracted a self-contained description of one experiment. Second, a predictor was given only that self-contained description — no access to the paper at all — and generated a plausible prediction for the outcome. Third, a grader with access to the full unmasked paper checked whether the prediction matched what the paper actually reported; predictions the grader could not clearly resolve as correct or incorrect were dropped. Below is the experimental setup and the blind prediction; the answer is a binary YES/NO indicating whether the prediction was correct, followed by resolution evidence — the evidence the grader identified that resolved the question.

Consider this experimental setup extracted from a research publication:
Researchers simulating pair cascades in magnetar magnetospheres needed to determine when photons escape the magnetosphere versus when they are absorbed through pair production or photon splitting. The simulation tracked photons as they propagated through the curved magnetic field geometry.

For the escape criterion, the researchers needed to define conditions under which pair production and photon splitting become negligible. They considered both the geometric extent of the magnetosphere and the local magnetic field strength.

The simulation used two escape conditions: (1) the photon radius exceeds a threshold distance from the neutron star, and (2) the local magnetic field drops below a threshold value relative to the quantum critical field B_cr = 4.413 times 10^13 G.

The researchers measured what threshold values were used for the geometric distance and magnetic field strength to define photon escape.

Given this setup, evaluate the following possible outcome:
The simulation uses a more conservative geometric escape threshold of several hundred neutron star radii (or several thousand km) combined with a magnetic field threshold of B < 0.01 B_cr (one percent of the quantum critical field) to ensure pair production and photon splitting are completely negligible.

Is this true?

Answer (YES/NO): NO